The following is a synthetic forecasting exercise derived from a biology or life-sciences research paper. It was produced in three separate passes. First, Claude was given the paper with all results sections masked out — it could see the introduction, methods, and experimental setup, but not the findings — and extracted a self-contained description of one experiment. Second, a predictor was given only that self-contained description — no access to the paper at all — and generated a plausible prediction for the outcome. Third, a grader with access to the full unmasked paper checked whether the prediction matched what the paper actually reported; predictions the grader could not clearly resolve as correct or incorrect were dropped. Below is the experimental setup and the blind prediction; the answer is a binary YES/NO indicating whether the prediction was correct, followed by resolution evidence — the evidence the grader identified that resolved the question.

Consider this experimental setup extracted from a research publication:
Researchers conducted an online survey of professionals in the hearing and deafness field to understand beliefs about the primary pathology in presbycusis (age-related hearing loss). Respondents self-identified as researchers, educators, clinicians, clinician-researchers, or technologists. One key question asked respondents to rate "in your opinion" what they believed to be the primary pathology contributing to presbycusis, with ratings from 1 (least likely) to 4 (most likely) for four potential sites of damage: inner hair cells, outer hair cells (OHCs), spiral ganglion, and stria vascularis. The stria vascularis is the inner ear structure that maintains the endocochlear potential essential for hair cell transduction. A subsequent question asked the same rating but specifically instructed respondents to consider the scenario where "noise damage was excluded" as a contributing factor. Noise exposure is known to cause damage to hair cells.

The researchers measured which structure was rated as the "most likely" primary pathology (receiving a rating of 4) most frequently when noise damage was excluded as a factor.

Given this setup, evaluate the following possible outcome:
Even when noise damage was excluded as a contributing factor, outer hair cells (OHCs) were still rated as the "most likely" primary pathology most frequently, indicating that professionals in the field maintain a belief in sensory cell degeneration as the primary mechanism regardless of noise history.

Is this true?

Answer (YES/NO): YES